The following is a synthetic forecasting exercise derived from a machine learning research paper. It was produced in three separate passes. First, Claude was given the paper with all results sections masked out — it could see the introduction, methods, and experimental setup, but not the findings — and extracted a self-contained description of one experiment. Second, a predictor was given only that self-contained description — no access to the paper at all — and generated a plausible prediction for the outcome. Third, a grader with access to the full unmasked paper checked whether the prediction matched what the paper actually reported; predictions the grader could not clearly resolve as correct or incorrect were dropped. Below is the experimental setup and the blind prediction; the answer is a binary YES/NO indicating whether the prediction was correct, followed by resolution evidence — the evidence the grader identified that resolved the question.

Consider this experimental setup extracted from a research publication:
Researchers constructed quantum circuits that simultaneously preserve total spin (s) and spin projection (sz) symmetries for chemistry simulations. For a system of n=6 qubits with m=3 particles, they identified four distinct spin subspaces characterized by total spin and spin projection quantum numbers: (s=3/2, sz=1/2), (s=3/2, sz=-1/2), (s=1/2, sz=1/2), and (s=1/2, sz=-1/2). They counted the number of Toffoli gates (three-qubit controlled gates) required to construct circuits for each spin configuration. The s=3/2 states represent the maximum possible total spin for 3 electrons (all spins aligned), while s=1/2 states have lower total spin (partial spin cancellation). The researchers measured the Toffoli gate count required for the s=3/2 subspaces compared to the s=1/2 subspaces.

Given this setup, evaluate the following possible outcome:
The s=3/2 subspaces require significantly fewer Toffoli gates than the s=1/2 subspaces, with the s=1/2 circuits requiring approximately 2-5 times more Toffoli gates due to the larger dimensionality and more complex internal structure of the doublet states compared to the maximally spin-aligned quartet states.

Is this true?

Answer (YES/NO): NO